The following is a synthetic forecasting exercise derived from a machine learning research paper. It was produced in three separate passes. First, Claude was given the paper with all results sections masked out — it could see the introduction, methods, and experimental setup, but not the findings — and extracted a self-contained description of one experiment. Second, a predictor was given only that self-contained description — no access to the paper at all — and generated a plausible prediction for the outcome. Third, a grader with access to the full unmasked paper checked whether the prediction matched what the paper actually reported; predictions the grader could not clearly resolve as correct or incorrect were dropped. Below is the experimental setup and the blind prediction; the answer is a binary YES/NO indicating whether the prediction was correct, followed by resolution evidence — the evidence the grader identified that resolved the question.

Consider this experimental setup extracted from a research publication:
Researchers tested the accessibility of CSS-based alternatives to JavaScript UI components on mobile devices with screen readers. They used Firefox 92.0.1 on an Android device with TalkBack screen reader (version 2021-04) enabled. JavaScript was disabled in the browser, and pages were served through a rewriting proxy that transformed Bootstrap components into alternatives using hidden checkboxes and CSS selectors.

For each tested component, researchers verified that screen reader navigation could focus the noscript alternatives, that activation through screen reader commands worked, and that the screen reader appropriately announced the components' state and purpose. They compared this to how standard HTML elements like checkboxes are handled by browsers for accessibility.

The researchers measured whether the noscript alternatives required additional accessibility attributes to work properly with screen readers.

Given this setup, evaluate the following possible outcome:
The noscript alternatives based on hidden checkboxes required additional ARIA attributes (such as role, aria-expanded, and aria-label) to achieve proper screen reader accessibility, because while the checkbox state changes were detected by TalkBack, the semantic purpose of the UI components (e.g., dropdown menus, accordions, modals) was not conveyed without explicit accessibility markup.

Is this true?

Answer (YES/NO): NO